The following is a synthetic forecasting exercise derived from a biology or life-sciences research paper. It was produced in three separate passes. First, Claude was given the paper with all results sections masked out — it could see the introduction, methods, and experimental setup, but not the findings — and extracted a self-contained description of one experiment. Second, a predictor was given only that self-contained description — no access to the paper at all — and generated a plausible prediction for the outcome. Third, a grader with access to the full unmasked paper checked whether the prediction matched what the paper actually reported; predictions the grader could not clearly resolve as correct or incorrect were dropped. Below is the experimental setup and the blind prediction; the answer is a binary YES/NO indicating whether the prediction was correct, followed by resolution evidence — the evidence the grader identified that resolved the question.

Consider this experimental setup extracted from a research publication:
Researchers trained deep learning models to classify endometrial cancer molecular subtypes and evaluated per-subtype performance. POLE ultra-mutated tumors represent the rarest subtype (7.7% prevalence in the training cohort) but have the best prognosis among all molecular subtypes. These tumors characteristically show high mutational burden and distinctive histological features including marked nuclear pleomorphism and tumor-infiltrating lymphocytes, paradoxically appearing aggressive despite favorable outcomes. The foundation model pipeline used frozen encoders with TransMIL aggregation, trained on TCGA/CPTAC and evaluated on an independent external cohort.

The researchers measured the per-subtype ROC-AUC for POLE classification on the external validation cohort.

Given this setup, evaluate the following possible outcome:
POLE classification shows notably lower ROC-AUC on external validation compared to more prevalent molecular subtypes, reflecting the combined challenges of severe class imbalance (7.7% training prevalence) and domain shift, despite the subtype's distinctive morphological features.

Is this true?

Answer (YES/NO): NO